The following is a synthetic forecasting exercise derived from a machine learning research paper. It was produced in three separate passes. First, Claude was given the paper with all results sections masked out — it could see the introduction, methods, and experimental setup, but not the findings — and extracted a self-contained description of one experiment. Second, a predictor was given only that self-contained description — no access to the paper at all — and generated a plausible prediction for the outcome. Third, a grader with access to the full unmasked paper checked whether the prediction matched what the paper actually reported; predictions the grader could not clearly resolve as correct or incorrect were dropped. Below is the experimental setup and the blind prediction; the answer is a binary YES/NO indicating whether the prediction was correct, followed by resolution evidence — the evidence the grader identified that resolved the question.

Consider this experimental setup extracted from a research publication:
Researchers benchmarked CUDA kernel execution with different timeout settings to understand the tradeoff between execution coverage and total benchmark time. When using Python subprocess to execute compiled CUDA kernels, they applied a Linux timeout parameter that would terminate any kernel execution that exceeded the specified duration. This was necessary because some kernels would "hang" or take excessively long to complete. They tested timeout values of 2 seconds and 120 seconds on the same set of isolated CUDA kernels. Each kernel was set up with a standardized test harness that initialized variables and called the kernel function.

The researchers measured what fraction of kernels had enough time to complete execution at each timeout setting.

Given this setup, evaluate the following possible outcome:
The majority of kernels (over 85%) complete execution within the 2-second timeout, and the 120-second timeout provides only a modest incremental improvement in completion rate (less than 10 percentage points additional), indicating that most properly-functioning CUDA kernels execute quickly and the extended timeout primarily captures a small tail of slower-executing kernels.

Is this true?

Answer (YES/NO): NO